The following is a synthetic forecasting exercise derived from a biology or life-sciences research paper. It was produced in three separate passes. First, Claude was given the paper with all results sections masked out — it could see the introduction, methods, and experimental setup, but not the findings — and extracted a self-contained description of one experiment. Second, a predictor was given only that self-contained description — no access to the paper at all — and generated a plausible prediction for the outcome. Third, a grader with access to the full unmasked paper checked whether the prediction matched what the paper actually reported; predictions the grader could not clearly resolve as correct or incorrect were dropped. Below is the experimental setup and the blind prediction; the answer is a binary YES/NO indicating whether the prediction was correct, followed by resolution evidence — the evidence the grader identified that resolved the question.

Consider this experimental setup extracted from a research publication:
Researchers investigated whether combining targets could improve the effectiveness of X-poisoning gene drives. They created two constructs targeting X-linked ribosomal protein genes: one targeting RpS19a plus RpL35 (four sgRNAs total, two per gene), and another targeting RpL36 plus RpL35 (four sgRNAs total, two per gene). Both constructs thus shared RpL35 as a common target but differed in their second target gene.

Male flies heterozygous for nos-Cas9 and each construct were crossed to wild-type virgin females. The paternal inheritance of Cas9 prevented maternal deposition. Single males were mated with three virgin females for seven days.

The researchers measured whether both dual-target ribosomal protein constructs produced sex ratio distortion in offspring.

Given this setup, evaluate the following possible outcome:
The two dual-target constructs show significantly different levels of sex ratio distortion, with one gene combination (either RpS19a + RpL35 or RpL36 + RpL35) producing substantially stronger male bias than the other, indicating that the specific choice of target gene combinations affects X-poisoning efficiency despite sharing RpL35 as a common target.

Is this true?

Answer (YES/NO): YES